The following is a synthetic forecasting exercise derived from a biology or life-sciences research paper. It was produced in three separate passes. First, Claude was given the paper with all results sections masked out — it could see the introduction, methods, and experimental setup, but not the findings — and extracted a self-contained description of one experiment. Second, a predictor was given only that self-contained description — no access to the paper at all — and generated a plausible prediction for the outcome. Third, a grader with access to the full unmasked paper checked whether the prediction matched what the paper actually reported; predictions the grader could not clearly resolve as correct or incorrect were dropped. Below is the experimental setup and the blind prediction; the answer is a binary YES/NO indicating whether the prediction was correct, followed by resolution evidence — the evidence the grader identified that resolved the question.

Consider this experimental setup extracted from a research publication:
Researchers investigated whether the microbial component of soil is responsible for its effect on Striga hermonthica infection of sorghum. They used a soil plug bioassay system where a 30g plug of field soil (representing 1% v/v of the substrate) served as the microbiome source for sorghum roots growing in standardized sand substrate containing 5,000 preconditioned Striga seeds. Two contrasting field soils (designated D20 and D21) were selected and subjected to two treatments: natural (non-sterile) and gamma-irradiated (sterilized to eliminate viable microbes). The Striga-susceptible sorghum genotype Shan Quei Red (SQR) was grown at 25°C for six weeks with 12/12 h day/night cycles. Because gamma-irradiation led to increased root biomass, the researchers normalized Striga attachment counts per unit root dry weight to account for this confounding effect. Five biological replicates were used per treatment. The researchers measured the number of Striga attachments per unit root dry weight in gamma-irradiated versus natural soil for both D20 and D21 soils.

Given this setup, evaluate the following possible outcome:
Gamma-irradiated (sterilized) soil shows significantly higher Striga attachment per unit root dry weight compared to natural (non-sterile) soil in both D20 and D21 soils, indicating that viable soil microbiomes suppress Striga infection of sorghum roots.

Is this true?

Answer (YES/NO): NO